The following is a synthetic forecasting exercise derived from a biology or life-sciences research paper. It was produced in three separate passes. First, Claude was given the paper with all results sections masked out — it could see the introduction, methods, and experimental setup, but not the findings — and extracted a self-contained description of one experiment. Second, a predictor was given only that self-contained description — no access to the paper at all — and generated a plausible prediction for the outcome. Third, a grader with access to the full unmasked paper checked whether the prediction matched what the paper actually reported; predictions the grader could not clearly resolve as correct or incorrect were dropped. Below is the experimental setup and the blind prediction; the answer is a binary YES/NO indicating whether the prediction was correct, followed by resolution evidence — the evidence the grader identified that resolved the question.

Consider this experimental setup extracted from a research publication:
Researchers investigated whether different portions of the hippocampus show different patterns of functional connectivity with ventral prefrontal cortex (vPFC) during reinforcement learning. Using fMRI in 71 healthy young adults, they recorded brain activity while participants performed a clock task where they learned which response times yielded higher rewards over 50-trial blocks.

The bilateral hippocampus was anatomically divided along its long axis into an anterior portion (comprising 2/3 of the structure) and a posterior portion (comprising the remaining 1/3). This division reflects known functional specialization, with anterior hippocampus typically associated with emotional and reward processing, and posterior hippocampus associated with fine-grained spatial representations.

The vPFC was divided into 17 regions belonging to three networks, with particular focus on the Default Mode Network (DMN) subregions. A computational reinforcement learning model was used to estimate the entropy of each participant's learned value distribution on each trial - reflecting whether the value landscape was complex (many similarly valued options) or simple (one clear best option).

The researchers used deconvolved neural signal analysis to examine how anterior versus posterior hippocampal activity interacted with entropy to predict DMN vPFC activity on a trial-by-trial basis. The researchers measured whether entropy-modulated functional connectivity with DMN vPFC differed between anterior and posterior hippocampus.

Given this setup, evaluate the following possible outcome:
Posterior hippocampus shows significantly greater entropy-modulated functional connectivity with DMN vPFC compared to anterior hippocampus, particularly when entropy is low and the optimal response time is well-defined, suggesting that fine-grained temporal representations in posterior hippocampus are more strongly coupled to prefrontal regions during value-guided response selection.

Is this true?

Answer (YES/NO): NO